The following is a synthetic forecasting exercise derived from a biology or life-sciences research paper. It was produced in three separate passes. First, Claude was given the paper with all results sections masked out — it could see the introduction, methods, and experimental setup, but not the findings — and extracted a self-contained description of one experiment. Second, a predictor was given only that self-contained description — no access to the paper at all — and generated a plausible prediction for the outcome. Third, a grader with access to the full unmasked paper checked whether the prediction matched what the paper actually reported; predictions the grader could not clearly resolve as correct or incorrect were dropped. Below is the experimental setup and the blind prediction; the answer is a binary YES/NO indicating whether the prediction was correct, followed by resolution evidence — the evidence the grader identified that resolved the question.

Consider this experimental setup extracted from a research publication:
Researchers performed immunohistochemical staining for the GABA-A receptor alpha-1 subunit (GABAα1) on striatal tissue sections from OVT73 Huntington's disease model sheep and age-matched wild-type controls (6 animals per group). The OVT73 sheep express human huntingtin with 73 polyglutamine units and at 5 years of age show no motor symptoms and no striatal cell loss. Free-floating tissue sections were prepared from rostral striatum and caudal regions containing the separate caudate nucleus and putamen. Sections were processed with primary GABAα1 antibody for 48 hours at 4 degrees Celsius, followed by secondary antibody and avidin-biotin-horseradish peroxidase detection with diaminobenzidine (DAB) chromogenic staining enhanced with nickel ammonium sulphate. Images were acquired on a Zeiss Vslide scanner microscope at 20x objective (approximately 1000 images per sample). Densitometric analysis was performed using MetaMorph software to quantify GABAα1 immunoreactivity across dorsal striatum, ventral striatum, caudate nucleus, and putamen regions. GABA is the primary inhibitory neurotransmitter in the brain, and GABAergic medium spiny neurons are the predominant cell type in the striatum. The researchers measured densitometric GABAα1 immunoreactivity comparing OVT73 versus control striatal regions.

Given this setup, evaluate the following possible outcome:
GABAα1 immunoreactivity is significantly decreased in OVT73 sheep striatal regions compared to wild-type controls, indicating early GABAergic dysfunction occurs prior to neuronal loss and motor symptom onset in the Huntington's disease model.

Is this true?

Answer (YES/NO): NO